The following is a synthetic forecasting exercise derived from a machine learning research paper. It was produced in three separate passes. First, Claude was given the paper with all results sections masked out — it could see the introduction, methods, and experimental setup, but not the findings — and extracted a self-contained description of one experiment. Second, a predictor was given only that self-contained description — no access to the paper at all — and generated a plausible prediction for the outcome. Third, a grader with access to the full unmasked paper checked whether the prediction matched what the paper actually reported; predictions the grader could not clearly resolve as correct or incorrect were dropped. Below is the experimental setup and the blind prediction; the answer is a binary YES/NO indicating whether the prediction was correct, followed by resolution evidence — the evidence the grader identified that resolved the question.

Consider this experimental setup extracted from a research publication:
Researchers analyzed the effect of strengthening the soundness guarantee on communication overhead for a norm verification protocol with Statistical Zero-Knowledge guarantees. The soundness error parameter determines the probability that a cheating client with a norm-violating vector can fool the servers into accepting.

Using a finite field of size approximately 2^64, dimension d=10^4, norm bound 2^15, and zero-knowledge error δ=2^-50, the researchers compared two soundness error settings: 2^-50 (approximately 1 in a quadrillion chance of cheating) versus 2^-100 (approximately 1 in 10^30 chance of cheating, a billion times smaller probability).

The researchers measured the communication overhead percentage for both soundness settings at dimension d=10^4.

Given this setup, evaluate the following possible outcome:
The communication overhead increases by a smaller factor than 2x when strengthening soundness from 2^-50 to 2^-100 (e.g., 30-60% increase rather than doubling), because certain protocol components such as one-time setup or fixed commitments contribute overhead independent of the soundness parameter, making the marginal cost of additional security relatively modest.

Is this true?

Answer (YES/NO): NO